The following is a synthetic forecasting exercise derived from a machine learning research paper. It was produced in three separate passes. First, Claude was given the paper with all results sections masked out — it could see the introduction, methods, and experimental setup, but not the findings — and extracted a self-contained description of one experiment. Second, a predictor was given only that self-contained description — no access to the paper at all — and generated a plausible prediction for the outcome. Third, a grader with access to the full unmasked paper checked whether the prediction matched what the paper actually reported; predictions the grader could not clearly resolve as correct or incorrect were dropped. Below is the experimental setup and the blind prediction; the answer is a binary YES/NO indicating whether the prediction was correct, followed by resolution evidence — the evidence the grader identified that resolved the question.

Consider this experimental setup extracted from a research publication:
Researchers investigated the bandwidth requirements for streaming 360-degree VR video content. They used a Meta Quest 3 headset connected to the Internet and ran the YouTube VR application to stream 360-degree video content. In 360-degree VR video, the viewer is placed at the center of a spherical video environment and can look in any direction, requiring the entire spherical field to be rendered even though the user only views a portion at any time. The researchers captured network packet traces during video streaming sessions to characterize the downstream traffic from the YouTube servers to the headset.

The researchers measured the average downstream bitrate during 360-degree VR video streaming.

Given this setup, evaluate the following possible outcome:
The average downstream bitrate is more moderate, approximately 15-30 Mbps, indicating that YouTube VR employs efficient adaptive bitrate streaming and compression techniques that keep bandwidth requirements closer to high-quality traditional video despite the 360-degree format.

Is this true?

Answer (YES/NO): NO